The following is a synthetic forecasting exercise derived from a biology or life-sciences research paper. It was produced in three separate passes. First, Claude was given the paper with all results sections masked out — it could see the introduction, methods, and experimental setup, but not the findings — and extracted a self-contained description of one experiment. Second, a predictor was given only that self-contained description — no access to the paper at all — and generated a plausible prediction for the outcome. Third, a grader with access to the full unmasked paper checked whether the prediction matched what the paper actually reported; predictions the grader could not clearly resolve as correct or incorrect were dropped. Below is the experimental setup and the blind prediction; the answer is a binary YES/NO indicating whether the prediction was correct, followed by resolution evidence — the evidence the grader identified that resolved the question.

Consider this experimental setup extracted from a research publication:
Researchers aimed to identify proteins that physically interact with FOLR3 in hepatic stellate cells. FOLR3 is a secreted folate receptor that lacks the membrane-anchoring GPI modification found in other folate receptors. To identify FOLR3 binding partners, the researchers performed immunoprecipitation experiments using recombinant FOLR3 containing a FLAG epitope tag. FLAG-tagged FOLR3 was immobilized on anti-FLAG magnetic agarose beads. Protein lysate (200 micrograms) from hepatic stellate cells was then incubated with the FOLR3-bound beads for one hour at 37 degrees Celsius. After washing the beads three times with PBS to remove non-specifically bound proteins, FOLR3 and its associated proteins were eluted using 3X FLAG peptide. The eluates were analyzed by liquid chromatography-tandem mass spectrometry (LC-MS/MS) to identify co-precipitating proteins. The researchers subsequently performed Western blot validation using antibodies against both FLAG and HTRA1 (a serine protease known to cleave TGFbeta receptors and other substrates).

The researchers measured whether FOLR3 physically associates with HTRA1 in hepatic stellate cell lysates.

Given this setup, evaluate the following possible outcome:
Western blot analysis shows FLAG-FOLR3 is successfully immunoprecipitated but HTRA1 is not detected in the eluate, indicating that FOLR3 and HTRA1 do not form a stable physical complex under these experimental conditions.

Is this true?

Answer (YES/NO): NO